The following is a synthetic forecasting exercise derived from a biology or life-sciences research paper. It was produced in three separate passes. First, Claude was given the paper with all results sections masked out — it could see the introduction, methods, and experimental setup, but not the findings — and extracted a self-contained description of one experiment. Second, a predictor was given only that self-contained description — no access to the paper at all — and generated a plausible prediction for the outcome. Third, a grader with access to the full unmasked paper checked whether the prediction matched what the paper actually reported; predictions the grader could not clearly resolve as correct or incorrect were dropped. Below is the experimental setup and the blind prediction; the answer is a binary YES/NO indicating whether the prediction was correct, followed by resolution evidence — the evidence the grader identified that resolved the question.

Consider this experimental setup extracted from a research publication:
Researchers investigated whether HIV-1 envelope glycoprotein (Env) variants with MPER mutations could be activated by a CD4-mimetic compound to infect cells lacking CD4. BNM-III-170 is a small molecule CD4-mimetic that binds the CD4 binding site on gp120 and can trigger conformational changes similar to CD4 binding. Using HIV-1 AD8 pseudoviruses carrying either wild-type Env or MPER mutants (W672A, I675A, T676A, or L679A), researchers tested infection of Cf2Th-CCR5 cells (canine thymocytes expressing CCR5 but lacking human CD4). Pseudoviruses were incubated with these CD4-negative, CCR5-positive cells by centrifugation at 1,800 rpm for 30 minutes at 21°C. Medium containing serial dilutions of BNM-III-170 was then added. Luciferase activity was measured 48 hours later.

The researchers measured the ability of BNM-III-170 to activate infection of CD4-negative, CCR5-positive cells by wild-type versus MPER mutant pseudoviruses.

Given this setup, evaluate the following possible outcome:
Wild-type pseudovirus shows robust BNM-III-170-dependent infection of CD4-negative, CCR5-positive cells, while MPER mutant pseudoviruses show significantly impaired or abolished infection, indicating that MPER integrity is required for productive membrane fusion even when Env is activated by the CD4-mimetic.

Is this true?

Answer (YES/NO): NO